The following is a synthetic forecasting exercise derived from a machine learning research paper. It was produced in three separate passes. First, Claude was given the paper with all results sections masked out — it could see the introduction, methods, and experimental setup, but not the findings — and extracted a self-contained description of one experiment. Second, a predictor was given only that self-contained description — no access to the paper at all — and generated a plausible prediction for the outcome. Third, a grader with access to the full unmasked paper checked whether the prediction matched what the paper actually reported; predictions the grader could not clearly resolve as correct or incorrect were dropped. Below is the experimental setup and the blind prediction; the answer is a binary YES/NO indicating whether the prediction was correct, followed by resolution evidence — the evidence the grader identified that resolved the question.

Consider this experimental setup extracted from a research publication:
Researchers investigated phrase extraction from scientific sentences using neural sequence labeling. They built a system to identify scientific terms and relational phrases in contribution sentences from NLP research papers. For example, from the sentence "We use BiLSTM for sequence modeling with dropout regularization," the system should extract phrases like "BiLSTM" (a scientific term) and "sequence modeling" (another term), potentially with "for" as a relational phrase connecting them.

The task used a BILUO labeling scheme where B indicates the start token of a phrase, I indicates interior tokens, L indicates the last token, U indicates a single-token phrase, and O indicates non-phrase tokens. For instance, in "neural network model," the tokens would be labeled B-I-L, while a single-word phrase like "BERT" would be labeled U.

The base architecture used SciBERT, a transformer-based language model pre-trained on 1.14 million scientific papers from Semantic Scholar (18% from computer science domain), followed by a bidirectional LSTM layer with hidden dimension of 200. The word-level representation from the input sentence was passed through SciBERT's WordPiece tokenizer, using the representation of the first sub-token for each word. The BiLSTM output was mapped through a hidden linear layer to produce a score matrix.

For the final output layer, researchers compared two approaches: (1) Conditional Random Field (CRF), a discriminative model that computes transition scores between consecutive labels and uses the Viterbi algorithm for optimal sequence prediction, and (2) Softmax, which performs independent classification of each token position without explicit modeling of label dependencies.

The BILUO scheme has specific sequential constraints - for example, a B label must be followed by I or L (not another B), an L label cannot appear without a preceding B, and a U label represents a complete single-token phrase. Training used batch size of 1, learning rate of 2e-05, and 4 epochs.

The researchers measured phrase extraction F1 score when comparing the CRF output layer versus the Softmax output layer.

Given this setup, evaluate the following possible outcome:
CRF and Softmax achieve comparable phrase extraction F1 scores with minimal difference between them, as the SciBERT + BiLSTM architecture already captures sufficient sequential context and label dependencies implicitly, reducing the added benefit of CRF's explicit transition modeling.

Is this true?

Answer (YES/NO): NO